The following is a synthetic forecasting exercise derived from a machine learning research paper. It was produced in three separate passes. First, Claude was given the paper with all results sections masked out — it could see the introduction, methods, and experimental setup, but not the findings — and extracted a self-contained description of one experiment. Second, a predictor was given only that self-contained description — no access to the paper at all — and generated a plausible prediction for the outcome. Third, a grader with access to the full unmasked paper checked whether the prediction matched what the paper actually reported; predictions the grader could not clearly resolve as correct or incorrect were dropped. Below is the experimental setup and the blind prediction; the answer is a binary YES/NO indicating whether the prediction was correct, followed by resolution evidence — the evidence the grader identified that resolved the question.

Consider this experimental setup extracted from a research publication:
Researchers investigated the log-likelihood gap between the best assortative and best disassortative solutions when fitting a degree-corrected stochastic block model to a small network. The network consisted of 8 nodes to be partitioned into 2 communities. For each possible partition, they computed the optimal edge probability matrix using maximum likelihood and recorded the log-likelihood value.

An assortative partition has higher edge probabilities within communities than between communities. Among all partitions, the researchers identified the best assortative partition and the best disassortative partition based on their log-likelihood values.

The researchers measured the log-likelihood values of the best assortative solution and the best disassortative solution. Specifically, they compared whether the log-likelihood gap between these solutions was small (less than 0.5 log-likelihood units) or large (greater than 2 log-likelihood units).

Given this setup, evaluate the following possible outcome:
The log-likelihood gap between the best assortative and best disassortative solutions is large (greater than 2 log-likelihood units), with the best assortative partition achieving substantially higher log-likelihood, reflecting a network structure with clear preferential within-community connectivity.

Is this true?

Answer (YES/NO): NO